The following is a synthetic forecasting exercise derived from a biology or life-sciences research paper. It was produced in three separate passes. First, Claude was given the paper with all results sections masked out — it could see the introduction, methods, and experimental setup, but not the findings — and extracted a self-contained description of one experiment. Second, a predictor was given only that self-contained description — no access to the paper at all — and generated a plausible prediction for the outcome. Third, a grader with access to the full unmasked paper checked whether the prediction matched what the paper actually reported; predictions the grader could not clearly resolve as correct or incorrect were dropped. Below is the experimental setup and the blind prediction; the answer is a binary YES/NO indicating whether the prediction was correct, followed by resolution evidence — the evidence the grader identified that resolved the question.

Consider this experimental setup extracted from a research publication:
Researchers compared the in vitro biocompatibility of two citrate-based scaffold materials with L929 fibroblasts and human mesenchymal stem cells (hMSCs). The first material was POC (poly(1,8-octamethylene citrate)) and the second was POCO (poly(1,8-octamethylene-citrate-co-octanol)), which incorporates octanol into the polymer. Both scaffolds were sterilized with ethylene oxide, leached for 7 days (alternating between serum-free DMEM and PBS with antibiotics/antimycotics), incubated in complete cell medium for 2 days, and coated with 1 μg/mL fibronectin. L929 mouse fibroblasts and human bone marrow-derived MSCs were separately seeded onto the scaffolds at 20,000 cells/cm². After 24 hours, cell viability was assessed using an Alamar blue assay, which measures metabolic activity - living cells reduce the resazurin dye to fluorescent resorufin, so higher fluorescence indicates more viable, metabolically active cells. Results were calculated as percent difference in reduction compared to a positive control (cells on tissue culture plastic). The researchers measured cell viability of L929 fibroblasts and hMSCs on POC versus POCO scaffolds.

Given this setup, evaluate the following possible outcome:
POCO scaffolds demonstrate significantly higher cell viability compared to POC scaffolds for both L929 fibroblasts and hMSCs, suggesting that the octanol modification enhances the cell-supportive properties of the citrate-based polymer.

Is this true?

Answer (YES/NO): NO